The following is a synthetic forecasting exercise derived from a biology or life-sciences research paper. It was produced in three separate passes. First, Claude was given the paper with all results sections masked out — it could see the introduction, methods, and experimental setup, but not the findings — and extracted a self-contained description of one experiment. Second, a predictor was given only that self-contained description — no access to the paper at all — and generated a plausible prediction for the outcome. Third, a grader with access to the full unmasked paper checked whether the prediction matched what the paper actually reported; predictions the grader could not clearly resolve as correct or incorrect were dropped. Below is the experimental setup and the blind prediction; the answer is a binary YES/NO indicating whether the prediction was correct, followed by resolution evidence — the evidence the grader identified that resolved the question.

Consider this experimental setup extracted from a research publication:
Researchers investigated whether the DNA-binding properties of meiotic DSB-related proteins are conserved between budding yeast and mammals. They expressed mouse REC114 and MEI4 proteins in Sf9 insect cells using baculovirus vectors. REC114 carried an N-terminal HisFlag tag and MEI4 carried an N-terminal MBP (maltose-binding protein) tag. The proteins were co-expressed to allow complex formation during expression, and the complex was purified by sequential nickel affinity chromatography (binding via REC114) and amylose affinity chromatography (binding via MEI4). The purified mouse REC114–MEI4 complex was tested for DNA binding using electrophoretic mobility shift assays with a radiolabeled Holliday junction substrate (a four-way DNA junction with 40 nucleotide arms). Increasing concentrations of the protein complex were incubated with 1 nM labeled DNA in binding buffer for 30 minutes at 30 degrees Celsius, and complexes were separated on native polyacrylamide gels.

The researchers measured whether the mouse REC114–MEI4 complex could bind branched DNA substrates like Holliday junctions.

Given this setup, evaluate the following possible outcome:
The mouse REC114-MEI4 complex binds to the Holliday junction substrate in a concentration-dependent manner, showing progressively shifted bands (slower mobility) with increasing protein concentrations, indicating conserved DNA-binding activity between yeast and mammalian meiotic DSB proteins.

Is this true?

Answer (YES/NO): NO